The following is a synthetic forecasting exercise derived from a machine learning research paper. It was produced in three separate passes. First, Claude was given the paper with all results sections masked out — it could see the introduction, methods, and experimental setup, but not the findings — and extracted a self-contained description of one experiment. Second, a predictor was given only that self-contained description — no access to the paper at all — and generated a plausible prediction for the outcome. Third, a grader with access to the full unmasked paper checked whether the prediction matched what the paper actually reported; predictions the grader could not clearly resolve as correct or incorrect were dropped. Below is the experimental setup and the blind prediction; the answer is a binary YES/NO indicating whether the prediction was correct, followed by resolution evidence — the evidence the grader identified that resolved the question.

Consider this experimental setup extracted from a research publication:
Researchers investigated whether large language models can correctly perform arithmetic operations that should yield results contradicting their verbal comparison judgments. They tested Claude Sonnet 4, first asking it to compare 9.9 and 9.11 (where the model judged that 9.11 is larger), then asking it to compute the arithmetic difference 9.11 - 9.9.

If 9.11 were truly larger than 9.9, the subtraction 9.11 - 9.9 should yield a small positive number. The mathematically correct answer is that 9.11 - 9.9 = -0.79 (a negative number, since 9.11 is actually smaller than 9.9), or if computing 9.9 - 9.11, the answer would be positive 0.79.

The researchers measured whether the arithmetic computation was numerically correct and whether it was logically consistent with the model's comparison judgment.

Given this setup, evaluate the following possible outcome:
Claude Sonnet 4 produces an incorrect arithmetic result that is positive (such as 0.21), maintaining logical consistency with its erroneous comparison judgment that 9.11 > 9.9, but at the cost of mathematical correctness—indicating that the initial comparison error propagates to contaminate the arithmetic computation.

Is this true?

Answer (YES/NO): YES